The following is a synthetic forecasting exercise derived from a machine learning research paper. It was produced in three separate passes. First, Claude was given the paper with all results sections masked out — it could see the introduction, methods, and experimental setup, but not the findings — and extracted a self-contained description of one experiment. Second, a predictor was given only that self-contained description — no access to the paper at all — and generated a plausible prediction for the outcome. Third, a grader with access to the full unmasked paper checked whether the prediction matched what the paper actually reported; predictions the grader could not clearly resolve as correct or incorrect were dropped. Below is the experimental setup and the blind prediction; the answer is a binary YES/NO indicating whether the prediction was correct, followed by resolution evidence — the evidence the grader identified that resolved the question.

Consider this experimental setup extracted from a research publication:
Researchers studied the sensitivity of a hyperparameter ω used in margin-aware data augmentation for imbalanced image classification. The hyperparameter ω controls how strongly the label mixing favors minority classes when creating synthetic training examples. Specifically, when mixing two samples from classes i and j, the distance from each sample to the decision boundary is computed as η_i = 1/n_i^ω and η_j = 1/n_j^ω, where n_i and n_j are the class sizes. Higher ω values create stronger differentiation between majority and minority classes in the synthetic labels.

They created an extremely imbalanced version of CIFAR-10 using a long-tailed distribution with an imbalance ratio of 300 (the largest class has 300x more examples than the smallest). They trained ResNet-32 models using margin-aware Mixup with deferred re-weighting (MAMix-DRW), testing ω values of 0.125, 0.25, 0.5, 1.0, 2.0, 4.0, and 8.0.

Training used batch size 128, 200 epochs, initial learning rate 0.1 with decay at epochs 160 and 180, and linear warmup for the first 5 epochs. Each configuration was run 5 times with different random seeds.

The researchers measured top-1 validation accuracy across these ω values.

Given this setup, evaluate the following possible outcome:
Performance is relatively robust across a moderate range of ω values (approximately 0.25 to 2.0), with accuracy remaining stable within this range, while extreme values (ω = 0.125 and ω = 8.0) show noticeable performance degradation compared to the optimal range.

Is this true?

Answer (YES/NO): NO